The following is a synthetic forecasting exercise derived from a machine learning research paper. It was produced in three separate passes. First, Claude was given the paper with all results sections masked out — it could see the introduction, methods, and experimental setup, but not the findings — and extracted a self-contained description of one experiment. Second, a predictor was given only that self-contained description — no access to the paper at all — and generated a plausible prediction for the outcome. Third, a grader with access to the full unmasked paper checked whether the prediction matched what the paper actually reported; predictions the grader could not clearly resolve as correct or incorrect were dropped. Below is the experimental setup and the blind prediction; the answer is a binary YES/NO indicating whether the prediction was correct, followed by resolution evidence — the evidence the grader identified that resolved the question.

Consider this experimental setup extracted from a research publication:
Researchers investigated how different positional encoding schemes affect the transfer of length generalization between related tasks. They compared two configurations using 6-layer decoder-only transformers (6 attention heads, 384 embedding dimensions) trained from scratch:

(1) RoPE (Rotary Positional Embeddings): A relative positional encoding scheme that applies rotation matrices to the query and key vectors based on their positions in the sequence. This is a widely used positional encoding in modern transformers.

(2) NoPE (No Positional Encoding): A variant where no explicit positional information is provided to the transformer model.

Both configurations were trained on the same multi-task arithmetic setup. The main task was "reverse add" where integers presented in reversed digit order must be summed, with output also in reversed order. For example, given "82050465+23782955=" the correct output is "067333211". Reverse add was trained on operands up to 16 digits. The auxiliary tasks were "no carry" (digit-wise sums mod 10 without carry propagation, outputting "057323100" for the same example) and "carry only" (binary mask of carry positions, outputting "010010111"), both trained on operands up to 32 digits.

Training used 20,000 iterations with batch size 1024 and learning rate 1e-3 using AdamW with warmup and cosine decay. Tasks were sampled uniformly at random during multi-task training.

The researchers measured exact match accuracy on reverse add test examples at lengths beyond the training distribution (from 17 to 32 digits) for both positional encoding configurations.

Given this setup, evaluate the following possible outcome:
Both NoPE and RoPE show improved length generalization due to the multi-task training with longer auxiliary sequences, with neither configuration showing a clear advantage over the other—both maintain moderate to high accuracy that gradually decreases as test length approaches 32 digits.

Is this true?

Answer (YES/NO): NO